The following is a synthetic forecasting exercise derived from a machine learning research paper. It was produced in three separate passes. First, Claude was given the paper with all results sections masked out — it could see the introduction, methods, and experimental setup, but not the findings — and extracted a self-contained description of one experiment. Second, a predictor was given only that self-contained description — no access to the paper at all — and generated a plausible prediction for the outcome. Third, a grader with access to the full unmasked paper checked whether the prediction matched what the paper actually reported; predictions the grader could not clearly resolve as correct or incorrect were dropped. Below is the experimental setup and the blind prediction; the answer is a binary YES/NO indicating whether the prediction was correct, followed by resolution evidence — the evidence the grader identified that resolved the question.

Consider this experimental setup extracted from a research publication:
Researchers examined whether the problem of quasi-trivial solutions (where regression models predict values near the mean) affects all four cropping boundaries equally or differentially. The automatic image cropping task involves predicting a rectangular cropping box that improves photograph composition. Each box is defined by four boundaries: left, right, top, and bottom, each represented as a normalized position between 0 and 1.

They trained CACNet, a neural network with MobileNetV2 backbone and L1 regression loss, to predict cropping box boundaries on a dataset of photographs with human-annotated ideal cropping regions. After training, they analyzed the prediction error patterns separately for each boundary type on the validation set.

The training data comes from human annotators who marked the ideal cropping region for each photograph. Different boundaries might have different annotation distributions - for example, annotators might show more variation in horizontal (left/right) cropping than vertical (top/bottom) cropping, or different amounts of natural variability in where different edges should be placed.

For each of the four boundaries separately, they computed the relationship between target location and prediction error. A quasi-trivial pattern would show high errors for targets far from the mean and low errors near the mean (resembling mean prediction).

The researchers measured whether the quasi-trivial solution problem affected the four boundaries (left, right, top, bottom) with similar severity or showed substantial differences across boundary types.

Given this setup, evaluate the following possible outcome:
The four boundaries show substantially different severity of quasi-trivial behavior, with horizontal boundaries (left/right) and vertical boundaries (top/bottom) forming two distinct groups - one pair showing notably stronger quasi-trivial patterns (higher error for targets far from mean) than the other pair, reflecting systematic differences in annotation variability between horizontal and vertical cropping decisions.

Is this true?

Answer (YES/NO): NO